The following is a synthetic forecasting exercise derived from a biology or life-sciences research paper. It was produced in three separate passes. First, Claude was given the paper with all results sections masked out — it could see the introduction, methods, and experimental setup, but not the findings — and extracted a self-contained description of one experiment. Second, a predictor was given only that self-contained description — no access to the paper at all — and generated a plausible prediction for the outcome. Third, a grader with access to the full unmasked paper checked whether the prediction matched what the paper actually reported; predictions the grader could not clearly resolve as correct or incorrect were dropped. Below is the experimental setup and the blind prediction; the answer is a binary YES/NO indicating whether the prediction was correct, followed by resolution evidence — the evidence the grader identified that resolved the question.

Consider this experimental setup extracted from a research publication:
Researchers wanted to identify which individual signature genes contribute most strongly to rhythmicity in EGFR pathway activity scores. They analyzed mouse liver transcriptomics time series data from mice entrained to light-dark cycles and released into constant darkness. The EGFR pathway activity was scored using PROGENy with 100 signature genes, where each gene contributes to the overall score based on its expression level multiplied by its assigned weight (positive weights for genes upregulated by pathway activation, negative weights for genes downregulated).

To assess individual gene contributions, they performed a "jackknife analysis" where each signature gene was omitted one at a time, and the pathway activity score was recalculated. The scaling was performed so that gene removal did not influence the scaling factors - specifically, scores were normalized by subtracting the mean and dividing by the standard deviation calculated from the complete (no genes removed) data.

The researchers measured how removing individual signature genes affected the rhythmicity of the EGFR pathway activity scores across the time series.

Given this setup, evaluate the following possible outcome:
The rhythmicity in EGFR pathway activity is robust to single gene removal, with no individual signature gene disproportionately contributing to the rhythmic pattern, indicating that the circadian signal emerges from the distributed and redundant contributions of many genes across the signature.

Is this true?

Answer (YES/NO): NO